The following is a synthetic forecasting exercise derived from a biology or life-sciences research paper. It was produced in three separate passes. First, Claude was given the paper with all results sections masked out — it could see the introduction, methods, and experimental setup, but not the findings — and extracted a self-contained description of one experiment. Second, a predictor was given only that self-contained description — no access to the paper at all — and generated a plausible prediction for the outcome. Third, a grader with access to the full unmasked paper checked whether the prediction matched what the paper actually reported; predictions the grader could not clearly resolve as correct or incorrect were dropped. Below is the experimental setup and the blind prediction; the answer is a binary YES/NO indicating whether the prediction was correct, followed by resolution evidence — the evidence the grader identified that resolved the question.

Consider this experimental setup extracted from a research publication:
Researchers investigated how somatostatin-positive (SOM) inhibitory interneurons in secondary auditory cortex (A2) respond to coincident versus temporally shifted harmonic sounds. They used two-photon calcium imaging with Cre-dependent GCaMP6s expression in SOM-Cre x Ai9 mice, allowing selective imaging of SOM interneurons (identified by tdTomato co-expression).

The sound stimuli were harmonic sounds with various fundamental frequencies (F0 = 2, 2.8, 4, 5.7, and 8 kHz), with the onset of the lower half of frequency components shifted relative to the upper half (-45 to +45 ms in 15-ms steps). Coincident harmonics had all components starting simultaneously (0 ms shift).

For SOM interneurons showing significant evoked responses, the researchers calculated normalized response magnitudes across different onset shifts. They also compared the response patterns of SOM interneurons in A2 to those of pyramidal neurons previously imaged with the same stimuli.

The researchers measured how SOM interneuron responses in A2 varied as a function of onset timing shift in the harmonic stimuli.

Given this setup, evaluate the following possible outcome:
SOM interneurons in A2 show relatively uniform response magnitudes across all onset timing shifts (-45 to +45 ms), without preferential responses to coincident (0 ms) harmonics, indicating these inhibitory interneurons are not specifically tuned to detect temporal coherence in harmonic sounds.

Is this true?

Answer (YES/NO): YES